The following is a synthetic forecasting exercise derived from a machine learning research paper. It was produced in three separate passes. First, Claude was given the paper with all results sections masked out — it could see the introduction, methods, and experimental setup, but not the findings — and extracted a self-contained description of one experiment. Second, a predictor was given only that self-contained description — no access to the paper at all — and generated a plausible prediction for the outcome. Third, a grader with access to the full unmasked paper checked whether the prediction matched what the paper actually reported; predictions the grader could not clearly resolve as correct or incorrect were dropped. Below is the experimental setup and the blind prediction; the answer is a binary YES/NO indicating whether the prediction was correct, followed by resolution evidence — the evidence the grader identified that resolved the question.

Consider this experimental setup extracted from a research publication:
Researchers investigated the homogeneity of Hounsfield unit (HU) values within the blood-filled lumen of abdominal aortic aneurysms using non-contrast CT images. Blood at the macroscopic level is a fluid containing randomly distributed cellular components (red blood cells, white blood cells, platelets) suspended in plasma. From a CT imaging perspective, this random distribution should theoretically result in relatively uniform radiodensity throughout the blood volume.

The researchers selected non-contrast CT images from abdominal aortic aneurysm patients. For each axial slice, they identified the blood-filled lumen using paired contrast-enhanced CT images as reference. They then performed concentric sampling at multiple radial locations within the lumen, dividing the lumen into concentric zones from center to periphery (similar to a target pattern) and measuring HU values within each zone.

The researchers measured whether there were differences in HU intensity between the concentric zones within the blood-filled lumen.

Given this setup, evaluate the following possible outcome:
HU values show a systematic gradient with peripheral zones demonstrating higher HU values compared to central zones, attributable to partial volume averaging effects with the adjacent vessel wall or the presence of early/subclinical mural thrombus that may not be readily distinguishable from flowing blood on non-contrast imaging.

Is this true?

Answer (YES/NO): NO